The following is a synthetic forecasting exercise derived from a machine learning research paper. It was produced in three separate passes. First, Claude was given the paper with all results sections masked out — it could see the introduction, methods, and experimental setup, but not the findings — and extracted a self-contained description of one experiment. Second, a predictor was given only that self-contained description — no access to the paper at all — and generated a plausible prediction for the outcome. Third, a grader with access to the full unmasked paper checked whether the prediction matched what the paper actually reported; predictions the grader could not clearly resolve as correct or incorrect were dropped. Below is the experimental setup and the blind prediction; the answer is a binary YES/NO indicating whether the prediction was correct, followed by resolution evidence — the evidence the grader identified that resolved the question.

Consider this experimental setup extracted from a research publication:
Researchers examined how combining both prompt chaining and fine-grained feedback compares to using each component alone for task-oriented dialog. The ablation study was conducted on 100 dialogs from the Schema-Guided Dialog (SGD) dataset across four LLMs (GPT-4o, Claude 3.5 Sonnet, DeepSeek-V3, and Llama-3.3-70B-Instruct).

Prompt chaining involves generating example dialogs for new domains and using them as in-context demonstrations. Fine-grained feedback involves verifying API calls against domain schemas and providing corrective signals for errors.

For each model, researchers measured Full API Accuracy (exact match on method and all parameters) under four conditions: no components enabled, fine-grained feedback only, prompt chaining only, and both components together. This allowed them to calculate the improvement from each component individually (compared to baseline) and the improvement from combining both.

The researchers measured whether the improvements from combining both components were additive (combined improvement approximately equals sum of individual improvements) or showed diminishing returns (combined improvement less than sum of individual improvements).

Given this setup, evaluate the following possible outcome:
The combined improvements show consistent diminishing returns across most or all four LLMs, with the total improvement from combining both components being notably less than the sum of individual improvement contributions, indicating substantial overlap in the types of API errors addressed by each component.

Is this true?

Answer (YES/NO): NO